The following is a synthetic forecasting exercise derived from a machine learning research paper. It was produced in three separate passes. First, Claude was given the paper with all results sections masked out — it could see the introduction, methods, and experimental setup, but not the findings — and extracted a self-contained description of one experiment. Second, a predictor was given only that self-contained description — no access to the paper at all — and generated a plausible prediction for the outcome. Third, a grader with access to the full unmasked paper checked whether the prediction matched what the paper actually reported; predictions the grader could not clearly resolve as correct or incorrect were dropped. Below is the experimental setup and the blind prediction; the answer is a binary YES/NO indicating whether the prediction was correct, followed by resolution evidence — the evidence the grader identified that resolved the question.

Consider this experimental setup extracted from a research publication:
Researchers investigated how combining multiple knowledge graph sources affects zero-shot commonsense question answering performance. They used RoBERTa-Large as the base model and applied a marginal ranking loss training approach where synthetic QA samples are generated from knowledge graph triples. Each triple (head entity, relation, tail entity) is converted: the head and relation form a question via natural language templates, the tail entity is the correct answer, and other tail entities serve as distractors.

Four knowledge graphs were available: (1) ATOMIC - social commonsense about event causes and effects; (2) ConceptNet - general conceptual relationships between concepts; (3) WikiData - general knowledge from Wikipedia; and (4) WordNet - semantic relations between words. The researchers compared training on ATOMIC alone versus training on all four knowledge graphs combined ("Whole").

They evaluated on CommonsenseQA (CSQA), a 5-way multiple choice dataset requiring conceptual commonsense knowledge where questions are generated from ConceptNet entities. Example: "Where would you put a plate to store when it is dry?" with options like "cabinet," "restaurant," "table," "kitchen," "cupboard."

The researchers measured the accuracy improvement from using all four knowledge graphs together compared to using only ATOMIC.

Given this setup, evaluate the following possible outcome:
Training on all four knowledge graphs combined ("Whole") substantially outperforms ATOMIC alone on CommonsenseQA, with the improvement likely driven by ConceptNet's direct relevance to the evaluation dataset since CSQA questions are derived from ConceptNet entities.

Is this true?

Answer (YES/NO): NO